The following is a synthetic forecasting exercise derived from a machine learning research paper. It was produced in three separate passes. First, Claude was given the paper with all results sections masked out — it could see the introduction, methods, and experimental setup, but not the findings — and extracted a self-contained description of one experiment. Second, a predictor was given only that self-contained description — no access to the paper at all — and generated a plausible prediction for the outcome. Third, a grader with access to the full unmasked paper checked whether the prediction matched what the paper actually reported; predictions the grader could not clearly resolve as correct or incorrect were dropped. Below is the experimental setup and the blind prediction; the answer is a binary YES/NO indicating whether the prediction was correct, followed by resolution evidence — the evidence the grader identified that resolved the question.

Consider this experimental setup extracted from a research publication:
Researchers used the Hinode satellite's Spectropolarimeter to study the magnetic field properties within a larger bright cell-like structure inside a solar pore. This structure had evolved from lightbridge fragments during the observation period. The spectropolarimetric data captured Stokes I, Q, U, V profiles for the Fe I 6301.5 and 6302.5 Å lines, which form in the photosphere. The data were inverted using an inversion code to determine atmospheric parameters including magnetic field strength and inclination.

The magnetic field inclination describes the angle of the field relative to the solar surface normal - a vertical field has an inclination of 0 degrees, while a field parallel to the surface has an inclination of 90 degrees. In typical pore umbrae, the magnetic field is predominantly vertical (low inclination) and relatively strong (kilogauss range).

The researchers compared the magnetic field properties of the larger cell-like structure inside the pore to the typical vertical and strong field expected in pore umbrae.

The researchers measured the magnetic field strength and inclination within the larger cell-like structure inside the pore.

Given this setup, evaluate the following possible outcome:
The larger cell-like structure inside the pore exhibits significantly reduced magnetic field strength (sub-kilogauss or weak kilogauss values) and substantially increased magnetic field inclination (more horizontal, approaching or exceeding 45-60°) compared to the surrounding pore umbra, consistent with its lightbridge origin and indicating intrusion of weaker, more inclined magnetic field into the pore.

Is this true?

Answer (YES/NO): NO